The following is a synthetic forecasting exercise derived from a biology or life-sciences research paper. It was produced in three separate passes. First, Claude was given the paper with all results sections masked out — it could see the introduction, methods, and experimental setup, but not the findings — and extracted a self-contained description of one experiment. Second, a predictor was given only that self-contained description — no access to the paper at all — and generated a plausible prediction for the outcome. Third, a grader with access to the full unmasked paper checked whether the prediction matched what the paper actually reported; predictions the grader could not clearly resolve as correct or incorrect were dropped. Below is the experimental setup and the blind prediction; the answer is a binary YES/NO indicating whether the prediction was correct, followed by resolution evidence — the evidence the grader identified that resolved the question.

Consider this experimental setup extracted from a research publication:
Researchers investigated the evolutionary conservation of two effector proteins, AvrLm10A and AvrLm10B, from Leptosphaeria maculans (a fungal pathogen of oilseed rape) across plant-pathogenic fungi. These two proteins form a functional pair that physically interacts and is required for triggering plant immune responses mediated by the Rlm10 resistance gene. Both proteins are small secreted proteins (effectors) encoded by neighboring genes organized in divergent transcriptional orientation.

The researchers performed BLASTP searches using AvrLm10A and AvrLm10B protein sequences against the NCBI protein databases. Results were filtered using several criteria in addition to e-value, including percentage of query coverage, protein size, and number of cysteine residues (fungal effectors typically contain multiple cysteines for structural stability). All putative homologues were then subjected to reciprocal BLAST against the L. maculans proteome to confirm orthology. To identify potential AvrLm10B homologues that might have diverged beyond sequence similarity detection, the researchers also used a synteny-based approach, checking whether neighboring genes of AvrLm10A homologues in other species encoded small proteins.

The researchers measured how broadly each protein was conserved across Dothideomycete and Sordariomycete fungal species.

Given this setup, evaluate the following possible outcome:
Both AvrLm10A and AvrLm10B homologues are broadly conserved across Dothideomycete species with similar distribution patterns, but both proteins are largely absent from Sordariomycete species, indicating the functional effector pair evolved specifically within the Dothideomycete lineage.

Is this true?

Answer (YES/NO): NO